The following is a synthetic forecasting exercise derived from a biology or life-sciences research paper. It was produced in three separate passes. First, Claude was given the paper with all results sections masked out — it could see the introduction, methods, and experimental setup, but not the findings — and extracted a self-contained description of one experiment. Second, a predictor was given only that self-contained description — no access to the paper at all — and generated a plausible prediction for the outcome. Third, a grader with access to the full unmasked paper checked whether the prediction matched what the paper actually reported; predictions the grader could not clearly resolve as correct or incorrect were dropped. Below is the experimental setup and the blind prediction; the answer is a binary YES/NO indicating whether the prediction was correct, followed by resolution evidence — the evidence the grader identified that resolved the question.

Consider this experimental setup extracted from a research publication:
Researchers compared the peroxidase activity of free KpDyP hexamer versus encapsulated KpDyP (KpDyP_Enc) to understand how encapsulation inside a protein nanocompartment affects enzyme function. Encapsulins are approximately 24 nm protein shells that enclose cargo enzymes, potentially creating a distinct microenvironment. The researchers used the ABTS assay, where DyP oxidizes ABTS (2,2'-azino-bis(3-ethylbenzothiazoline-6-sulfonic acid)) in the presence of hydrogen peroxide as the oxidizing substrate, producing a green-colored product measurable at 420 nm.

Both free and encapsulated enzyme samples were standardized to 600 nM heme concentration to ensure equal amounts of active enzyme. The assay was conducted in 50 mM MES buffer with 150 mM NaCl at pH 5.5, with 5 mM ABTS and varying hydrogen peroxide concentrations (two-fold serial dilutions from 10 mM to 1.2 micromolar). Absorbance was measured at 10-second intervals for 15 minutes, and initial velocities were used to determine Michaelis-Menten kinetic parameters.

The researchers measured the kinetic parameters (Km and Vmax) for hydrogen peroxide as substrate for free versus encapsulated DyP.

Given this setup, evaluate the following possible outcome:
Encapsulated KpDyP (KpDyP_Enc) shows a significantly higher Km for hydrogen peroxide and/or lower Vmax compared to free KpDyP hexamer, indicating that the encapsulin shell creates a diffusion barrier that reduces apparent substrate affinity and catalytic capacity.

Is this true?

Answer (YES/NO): NO